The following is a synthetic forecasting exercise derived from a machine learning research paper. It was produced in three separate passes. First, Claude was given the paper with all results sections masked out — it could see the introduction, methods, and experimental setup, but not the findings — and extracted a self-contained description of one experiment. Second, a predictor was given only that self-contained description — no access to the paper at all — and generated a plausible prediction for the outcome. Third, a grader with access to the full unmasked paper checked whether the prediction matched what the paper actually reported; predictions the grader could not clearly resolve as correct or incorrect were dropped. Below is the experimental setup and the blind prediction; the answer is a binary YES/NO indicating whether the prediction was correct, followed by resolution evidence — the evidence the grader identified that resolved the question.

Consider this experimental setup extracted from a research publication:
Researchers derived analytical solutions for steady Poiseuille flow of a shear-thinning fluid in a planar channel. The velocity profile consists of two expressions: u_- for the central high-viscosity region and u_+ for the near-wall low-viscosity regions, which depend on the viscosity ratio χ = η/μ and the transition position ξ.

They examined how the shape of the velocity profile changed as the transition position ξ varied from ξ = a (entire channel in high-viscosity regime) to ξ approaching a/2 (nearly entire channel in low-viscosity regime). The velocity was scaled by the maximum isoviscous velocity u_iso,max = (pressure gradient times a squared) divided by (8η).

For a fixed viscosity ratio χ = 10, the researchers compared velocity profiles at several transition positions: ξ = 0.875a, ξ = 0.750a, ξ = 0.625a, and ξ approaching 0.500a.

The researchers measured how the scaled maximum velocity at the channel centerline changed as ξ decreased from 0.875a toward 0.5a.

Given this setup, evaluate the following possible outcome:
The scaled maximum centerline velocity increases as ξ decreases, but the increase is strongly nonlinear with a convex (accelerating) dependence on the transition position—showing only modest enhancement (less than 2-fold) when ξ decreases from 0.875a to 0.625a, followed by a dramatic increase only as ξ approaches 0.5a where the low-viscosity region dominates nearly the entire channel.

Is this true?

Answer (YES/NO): NO